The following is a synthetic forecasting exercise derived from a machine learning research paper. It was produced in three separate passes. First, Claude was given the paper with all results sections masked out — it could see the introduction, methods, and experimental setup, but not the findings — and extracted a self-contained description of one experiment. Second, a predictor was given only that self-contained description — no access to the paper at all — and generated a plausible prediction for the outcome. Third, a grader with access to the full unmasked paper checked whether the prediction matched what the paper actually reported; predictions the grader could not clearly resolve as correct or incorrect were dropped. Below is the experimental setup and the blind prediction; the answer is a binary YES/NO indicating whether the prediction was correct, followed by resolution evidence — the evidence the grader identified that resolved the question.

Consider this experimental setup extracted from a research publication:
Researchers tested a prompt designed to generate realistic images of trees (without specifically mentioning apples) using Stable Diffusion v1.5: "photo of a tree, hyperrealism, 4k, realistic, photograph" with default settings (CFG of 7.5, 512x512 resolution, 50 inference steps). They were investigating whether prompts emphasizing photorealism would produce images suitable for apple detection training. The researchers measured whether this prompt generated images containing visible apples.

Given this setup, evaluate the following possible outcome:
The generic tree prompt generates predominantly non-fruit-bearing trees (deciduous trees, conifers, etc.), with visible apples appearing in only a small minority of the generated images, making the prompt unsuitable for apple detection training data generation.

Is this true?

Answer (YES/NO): NO